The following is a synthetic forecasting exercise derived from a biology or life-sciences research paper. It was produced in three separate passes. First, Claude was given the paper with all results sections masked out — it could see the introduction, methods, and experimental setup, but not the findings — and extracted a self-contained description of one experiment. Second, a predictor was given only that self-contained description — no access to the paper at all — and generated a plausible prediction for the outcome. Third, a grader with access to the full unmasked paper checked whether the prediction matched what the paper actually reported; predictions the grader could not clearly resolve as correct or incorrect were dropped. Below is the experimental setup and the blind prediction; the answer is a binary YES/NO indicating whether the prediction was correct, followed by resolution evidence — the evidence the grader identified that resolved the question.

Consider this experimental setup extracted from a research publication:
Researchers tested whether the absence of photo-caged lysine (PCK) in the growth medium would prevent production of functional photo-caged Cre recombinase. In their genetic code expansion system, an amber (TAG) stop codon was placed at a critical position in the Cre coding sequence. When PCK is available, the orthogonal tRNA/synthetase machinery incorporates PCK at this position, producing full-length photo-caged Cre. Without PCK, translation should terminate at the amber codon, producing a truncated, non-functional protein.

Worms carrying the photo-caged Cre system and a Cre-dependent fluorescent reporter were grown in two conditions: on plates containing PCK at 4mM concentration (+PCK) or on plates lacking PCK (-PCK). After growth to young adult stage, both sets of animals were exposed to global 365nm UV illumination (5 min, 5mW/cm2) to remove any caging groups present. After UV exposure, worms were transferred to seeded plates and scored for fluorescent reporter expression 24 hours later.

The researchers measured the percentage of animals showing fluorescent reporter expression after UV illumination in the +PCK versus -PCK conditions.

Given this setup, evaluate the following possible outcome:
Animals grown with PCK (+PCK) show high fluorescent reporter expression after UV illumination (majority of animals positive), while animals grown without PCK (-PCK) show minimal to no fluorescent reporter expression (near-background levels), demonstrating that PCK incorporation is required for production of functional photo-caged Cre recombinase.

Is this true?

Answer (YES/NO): YES